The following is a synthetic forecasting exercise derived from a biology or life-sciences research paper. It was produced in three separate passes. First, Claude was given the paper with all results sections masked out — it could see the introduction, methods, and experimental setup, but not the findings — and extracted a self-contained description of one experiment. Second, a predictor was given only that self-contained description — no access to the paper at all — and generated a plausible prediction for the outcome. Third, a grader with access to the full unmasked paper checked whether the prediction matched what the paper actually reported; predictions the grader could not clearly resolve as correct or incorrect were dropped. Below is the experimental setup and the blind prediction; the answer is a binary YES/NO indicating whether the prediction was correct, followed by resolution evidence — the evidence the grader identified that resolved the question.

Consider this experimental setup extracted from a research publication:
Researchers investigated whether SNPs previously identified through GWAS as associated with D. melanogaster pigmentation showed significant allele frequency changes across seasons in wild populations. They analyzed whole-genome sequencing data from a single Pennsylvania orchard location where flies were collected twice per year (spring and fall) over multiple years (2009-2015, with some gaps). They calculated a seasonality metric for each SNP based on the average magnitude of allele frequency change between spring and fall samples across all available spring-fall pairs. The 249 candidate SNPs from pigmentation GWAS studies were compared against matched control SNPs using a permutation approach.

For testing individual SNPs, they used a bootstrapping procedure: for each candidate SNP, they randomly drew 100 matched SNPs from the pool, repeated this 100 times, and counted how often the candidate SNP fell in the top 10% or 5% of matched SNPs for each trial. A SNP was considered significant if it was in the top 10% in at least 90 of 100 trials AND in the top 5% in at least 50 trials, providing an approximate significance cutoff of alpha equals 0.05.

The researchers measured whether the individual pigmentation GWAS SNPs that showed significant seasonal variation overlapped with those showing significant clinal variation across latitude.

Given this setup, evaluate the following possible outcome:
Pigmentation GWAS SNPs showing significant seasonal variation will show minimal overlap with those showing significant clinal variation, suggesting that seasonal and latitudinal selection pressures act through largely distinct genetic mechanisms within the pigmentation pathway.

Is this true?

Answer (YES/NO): YES